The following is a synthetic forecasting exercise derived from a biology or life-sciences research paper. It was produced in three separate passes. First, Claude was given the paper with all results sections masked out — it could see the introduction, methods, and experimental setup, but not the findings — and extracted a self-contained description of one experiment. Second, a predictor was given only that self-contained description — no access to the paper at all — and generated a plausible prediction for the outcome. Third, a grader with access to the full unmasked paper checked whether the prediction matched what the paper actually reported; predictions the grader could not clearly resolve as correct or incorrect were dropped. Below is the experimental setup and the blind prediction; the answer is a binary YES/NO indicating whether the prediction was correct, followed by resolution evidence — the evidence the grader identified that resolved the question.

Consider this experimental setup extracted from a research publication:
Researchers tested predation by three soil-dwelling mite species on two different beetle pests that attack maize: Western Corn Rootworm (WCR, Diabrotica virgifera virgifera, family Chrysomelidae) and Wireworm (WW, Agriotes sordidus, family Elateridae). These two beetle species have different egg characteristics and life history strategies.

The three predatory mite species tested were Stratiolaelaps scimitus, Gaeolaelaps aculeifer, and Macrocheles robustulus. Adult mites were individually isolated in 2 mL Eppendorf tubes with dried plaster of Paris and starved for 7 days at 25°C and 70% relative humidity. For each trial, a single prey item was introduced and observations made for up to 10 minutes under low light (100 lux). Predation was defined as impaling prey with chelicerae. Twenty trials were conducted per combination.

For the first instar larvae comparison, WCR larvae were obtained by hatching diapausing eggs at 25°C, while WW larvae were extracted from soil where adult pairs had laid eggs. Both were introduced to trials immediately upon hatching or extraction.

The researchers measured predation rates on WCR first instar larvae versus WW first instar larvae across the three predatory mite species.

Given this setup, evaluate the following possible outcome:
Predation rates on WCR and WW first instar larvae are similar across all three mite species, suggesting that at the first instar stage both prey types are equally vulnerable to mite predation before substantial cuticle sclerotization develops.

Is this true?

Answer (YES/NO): YES